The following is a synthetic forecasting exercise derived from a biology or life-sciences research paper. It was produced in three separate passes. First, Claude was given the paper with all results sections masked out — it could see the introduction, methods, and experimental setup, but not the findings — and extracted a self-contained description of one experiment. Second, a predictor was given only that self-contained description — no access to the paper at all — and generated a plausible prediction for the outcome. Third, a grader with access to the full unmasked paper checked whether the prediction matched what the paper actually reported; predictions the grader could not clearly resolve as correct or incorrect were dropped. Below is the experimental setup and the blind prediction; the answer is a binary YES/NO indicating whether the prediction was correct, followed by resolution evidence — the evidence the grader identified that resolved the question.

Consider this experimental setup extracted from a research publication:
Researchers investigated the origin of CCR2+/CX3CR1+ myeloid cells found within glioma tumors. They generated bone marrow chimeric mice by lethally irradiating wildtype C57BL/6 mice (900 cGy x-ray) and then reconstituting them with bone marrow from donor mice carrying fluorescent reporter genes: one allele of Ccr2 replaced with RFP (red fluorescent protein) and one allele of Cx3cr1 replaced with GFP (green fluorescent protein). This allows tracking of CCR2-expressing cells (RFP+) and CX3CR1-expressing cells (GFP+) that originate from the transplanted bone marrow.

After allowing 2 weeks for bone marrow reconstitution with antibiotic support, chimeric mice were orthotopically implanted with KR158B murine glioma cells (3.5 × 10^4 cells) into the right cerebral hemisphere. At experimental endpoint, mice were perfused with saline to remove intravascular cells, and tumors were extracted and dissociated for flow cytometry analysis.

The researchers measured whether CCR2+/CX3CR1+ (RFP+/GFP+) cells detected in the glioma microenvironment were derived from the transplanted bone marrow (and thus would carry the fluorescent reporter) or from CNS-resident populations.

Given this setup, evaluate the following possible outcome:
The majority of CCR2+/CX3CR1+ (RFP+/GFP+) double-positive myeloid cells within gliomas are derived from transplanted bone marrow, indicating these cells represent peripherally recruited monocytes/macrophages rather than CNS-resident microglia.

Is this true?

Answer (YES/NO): YES